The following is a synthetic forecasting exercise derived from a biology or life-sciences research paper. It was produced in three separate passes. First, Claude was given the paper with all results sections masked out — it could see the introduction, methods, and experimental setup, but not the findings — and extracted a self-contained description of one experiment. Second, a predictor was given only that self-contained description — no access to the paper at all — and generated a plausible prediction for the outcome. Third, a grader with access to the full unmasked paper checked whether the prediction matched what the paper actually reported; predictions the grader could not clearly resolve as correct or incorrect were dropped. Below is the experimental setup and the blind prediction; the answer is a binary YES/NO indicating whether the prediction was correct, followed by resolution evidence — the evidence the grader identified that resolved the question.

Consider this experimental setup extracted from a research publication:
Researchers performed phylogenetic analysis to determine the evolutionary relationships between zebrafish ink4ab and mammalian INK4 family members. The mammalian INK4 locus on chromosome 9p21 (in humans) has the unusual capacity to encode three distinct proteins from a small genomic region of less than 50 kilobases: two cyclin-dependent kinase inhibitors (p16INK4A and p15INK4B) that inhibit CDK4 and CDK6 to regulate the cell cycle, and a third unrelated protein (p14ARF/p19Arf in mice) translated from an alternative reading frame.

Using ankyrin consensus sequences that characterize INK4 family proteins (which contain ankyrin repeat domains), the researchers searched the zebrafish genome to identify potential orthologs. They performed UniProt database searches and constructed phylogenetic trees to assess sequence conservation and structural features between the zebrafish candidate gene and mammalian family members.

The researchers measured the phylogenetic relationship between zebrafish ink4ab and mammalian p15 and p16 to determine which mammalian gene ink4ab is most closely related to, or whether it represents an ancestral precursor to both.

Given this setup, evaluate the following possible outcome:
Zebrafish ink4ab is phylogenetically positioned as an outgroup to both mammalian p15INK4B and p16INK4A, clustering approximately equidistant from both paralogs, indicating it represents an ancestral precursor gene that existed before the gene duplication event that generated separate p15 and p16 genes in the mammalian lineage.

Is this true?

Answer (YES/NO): NO